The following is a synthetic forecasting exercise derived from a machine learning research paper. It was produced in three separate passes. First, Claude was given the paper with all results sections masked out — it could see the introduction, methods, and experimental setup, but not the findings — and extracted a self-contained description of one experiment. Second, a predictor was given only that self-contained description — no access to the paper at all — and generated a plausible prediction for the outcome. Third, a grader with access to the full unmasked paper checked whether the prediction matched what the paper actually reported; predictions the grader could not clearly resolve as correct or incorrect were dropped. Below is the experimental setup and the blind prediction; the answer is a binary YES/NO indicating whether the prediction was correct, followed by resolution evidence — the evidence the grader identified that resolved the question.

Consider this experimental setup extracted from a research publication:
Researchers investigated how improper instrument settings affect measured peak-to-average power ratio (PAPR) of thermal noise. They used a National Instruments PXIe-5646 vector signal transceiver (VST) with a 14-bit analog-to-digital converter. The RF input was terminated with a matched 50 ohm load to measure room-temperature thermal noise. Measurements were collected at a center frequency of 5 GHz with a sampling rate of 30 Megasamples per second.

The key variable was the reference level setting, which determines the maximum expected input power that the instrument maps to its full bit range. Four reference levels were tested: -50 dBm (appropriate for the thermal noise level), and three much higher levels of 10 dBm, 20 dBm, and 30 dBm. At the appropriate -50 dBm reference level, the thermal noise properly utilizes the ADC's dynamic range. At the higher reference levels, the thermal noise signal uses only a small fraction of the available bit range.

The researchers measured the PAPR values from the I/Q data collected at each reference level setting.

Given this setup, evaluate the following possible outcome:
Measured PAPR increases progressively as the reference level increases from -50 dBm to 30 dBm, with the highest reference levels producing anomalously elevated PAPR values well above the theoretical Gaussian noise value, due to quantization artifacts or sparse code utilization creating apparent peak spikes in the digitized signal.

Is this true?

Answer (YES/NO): NO